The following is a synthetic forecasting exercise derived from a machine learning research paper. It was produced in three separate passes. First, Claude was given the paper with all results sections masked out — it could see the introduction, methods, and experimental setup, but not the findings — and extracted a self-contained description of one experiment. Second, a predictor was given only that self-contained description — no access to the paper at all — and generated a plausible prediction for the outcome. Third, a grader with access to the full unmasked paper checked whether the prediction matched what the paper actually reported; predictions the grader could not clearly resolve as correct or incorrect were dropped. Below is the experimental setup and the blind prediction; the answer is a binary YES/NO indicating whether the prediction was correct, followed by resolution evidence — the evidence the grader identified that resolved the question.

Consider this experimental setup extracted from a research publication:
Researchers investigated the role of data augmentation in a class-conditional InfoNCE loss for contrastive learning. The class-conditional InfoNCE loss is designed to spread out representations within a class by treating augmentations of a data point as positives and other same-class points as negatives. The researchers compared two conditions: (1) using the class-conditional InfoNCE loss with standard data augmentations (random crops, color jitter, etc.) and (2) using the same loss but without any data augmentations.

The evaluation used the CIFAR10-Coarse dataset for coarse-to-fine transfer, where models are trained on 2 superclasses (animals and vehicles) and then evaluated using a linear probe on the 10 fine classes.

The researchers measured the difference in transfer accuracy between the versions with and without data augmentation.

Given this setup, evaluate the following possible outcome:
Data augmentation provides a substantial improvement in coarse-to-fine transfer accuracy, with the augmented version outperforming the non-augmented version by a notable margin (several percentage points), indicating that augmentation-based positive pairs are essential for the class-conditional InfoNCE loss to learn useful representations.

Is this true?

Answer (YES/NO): NO